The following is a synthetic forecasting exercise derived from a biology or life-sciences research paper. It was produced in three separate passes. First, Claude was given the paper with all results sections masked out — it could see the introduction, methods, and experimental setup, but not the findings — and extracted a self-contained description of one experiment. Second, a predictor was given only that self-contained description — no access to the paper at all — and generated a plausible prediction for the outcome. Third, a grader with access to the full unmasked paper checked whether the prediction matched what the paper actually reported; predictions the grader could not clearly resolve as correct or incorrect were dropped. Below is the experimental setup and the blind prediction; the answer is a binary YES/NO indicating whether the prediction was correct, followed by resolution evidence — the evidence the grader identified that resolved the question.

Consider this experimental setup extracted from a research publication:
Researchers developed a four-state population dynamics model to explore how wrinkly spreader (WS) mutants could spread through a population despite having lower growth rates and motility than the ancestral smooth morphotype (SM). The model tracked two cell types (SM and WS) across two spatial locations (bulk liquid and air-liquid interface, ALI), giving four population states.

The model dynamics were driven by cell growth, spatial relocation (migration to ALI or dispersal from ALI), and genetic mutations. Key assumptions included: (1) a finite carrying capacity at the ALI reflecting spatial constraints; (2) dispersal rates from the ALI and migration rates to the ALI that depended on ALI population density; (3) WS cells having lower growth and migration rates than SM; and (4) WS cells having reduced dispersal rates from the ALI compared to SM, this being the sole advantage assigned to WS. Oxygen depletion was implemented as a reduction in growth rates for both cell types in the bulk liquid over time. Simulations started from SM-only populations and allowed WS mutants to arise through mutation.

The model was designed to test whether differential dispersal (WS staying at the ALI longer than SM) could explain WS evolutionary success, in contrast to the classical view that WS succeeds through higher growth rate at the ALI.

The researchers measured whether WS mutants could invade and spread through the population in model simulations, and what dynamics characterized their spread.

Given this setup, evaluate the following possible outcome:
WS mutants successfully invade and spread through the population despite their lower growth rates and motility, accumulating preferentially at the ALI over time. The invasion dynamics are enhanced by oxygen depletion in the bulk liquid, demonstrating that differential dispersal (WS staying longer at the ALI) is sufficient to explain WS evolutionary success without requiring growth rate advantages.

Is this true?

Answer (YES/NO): YES